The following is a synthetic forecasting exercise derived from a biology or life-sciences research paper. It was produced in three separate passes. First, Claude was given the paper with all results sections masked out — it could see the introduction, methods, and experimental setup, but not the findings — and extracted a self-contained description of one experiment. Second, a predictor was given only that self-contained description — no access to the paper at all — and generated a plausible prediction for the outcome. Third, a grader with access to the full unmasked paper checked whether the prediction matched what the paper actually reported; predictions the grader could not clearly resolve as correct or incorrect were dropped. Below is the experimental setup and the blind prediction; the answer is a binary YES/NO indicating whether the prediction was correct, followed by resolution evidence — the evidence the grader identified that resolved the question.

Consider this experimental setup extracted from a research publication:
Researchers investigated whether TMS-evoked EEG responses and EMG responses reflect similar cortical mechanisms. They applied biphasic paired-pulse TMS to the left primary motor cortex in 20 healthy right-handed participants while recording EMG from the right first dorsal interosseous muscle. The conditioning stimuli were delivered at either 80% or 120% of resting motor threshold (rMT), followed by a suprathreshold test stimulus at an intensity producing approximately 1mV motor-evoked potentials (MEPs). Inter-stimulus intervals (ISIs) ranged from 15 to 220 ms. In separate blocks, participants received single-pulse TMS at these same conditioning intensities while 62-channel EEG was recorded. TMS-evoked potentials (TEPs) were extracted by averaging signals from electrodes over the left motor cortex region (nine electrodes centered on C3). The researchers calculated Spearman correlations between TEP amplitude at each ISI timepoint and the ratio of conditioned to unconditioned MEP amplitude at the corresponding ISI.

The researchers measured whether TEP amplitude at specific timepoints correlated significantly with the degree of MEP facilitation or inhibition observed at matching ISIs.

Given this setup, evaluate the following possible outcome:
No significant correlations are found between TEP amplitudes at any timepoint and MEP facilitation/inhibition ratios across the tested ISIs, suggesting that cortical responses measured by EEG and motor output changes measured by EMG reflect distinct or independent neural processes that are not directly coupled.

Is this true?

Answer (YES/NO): NO